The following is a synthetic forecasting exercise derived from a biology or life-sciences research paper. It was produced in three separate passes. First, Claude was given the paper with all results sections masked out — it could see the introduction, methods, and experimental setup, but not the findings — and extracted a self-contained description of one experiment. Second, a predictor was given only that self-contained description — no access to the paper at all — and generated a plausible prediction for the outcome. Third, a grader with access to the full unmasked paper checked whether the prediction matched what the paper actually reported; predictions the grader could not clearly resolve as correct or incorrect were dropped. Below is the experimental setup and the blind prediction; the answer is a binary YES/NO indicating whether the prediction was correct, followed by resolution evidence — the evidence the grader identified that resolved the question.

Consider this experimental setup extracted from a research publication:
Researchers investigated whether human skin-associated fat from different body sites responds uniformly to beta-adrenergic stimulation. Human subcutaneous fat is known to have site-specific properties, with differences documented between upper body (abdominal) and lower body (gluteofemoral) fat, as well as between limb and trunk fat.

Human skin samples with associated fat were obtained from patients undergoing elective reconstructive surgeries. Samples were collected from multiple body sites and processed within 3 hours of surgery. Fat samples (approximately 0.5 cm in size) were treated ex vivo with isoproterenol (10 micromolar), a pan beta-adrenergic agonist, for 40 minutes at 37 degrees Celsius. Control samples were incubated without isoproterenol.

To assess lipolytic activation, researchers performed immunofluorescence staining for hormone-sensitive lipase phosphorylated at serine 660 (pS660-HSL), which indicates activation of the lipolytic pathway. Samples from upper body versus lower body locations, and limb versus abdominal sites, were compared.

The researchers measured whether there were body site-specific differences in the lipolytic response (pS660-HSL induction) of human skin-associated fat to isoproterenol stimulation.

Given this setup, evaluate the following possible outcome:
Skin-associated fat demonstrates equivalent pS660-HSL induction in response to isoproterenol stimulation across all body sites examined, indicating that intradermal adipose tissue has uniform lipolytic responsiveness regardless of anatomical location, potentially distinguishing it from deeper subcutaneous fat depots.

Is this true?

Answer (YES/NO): YES